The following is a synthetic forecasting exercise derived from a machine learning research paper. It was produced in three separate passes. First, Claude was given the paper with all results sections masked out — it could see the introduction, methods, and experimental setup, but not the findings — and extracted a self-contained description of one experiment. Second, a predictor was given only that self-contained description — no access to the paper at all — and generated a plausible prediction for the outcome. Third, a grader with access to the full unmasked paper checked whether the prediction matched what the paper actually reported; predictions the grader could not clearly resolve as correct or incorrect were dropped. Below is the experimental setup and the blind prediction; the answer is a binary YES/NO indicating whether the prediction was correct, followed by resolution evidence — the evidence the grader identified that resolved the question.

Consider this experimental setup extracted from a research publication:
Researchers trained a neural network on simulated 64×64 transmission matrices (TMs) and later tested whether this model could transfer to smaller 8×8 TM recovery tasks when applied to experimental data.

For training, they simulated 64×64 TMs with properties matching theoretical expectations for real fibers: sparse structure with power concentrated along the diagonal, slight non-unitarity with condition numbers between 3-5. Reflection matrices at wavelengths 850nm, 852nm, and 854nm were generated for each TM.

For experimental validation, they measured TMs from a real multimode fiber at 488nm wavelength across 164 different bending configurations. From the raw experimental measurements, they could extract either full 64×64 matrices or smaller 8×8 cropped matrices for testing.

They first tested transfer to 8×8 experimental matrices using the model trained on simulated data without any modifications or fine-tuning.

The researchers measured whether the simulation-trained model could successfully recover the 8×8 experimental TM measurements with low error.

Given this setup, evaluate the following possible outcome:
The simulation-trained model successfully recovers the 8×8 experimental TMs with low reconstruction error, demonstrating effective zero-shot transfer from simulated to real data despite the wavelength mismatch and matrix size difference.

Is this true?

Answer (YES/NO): YES